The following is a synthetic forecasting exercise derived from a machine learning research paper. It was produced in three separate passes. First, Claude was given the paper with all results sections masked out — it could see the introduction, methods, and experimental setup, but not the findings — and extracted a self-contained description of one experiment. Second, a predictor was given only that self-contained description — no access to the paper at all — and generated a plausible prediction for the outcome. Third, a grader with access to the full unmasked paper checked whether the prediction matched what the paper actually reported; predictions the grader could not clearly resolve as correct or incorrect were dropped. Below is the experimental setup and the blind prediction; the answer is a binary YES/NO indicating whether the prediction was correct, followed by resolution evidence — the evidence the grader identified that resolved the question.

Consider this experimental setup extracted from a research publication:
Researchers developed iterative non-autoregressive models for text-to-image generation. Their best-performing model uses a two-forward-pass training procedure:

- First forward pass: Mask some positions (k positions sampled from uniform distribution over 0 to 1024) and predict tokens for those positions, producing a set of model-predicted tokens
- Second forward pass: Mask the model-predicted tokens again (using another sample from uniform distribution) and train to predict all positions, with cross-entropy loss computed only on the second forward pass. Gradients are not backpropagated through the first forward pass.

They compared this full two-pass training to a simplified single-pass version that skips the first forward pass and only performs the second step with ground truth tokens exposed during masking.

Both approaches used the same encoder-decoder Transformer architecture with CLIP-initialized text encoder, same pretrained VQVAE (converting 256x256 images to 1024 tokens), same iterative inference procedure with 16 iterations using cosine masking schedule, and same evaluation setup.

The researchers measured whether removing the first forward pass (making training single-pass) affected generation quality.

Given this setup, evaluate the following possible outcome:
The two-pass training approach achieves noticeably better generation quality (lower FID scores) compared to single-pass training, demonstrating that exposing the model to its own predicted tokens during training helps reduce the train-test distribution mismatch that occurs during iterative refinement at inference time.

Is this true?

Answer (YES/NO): YES